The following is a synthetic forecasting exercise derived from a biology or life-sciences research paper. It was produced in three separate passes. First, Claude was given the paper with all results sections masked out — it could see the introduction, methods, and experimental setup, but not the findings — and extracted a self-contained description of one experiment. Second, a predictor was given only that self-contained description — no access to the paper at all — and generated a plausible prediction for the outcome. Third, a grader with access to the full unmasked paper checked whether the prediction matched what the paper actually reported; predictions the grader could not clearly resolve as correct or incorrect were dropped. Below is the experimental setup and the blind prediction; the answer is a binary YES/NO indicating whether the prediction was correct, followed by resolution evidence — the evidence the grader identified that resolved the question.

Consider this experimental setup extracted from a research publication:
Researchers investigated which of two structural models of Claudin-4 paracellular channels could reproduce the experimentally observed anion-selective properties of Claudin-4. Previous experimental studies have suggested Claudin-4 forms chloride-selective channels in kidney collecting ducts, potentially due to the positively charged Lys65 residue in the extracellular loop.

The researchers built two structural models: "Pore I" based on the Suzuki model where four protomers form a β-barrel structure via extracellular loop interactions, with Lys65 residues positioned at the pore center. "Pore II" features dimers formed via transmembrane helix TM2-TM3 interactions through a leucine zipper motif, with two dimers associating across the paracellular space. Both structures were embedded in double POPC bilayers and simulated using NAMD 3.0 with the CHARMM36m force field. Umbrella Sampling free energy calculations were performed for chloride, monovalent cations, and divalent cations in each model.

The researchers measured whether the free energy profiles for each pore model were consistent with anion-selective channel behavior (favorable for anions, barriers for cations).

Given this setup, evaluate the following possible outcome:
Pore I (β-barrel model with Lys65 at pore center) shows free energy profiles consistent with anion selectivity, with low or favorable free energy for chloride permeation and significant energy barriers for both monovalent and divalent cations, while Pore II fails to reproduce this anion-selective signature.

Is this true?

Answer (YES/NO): YES